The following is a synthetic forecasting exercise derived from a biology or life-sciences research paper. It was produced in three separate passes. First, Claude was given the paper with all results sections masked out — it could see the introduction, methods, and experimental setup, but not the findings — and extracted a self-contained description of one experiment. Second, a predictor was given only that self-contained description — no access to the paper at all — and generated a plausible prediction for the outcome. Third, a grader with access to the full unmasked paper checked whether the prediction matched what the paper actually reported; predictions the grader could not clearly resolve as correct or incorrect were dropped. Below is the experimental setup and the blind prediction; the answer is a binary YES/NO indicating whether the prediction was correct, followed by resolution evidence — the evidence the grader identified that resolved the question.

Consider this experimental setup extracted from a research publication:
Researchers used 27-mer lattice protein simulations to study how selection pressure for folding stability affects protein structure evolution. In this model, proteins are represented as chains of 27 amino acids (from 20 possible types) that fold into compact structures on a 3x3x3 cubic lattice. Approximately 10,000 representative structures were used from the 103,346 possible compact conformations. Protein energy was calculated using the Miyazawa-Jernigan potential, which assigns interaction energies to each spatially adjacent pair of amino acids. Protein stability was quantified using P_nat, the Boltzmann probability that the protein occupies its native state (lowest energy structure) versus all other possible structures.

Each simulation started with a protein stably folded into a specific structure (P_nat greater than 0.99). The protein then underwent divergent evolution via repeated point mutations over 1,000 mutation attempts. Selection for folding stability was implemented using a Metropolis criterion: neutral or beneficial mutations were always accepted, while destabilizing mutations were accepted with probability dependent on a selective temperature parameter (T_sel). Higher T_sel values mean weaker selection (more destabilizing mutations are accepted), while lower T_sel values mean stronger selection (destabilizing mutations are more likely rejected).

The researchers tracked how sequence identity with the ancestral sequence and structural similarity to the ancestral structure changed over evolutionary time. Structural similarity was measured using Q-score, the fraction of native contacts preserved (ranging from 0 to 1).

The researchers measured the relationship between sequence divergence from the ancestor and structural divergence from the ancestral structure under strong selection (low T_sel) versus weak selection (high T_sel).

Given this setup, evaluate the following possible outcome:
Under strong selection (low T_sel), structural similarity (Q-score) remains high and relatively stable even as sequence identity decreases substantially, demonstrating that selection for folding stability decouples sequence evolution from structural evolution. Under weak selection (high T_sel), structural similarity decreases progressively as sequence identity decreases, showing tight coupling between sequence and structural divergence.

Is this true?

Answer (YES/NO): NO